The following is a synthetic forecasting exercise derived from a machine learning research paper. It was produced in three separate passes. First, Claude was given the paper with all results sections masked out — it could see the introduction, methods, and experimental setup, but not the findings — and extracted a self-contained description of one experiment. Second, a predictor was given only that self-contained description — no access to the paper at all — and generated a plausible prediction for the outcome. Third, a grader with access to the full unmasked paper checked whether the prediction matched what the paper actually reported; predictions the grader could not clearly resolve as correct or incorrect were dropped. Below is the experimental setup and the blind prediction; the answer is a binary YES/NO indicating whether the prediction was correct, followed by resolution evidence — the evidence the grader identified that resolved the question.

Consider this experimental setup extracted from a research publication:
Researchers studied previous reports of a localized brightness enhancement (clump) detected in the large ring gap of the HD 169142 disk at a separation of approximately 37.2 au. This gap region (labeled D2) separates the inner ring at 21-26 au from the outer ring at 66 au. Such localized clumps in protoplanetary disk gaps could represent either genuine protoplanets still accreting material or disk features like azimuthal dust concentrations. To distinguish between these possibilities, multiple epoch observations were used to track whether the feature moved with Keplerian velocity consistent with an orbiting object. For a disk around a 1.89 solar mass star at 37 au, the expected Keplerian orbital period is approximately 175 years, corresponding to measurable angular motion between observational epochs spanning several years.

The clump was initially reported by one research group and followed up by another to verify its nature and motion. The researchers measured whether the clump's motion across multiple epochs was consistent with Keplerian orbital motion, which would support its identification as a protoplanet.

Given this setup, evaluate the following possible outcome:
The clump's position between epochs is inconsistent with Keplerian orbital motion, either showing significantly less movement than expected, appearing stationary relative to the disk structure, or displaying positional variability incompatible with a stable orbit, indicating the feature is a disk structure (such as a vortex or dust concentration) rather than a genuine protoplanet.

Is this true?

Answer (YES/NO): NO